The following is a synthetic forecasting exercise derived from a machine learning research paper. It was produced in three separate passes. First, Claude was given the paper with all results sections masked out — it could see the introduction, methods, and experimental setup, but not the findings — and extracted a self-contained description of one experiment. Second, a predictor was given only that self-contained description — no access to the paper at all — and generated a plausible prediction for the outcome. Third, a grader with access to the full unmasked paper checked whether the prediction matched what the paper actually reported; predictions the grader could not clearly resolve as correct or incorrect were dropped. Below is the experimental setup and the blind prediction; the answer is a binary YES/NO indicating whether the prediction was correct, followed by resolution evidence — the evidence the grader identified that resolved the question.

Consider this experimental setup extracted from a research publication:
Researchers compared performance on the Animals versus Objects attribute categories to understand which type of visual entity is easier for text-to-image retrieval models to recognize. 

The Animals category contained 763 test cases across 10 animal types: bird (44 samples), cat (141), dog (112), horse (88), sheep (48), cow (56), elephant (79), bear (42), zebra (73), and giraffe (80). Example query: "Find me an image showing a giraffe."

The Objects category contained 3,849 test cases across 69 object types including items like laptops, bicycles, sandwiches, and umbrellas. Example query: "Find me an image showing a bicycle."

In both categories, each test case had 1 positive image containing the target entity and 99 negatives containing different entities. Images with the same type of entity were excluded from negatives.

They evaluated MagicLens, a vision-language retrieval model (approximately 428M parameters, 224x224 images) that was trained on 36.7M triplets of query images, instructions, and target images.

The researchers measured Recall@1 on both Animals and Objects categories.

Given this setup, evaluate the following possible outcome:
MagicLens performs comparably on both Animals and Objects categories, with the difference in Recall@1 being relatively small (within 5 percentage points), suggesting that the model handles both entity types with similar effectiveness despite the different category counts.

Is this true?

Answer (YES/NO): NO